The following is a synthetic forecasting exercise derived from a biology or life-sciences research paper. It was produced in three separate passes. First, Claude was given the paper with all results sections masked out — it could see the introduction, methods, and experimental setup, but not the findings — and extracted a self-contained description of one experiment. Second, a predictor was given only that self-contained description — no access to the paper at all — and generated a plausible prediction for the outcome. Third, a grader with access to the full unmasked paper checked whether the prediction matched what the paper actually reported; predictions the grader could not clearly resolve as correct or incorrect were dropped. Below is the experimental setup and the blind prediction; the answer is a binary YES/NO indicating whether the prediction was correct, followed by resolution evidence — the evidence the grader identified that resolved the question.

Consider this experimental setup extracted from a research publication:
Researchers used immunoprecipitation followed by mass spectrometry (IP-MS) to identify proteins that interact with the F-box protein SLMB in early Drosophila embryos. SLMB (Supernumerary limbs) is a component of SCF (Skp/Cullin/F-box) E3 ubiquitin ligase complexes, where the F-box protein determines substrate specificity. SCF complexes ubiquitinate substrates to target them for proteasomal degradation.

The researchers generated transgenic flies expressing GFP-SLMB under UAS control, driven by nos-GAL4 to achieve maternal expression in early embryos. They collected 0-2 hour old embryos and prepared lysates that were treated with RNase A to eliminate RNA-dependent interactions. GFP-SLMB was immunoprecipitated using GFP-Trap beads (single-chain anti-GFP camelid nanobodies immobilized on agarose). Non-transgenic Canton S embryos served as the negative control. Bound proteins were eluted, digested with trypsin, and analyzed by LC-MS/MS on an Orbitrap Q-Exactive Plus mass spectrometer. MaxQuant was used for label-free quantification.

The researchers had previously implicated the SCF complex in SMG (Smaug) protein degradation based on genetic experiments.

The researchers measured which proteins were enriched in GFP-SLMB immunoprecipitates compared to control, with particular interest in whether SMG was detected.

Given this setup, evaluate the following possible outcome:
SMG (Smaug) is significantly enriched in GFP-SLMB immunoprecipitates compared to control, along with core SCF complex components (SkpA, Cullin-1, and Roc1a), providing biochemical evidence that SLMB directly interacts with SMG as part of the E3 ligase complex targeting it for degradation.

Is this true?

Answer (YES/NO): YES